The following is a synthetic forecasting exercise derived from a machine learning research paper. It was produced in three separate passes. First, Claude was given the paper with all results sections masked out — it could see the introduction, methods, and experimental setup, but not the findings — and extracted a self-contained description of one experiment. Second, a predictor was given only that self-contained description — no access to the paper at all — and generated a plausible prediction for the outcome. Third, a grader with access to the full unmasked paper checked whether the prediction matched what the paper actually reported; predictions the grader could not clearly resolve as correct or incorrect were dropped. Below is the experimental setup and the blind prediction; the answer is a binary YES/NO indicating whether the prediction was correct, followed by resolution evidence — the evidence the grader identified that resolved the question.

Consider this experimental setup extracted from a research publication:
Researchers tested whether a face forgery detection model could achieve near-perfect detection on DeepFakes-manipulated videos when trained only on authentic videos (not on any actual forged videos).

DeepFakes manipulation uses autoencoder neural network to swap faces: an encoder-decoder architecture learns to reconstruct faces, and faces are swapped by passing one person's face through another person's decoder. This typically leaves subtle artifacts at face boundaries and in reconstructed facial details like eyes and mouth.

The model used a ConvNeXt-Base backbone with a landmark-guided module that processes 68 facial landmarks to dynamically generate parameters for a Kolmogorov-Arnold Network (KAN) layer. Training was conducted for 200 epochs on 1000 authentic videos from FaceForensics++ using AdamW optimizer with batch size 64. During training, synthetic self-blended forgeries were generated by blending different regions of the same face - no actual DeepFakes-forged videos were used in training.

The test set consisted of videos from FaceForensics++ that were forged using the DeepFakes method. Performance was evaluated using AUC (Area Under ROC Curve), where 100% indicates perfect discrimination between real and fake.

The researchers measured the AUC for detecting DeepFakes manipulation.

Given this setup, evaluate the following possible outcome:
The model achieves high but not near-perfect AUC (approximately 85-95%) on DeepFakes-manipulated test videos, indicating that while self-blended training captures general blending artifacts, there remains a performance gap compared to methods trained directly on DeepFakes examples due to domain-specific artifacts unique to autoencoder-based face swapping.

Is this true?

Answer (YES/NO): NO